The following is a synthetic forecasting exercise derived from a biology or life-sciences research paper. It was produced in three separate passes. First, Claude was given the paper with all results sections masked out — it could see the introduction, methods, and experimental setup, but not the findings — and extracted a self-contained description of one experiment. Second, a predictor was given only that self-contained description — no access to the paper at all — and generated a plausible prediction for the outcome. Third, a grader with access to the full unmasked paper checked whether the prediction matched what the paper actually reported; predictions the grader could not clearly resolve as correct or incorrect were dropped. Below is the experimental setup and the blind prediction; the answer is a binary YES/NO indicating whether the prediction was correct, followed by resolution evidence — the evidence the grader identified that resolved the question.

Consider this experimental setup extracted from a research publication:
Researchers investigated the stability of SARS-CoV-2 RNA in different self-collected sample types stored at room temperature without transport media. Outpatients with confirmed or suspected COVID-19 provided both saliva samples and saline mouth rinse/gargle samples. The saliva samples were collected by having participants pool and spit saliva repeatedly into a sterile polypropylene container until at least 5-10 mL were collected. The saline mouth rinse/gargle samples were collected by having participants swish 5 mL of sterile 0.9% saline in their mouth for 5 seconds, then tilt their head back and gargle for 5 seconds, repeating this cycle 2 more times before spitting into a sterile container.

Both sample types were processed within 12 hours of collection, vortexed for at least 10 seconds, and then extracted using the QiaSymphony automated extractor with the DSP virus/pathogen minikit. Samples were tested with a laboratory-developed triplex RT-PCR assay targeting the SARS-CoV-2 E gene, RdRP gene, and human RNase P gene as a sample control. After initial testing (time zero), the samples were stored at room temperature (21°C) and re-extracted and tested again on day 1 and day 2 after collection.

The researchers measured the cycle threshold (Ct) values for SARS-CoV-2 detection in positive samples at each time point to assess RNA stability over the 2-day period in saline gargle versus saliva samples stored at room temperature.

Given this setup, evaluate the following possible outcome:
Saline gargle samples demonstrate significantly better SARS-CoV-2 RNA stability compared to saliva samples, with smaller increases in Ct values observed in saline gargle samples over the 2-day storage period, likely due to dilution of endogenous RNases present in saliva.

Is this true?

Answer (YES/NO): NO